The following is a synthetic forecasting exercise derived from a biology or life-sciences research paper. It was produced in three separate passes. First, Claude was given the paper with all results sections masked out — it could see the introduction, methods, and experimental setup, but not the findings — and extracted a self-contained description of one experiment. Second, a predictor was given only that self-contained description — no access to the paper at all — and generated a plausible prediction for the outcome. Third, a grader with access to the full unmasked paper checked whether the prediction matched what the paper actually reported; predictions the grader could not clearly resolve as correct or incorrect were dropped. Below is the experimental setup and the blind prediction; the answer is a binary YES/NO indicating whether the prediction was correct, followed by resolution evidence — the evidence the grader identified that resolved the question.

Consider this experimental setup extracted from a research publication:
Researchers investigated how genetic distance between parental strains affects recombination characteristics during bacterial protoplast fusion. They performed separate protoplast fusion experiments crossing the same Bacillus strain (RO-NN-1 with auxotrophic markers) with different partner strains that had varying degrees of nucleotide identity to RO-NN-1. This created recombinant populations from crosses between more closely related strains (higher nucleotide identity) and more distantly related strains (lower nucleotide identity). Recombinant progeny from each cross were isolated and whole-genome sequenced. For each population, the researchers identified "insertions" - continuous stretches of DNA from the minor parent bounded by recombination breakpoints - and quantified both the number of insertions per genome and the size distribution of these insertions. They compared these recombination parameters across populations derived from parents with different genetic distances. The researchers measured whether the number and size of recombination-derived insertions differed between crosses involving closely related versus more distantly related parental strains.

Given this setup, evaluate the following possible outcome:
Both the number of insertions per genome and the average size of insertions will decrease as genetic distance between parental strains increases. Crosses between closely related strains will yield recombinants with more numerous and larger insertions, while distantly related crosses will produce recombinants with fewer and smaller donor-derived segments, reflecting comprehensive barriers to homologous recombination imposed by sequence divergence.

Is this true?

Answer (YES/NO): NO